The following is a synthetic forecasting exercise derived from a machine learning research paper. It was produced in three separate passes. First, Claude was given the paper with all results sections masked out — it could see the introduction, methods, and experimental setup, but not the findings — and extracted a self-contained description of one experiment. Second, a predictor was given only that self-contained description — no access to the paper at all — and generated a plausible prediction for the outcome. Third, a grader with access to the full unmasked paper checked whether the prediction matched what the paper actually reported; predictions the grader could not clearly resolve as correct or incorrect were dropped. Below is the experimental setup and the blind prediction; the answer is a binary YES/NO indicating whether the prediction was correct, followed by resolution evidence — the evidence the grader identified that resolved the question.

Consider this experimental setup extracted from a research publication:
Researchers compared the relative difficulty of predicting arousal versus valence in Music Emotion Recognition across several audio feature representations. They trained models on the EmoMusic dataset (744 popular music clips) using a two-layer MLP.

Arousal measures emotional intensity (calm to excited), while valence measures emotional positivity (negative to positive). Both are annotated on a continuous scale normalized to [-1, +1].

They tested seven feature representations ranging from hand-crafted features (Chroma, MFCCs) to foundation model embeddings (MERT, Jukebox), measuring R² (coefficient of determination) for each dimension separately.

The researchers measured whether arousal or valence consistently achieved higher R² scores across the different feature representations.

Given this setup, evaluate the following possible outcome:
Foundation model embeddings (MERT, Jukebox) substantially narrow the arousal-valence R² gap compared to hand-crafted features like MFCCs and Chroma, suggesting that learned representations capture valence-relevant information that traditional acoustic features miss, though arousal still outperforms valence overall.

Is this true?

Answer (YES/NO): NO